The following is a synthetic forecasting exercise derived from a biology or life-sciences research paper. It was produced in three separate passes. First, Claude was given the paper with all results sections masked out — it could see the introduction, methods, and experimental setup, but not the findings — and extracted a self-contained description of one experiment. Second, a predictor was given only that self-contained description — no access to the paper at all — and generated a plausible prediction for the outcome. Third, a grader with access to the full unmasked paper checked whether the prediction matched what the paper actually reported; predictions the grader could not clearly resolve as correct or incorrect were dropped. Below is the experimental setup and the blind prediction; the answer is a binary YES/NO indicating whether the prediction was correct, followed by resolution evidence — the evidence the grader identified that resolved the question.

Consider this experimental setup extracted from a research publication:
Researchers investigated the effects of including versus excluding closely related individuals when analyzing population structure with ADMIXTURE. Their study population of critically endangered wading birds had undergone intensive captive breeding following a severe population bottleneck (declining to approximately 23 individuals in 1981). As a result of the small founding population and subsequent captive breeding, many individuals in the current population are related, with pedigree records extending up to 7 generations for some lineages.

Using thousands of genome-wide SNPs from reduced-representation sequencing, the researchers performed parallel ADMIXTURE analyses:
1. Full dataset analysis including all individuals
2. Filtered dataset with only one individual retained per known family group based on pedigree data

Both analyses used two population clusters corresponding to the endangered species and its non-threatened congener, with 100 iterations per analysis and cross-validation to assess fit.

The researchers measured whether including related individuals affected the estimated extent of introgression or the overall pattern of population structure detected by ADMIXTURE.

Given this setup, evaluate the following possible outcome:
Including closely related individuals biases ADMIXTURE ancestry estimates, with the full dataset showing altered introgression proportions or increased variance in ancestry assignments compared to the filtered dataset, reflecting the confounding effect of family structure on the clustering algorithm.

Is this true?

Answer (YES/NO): NO